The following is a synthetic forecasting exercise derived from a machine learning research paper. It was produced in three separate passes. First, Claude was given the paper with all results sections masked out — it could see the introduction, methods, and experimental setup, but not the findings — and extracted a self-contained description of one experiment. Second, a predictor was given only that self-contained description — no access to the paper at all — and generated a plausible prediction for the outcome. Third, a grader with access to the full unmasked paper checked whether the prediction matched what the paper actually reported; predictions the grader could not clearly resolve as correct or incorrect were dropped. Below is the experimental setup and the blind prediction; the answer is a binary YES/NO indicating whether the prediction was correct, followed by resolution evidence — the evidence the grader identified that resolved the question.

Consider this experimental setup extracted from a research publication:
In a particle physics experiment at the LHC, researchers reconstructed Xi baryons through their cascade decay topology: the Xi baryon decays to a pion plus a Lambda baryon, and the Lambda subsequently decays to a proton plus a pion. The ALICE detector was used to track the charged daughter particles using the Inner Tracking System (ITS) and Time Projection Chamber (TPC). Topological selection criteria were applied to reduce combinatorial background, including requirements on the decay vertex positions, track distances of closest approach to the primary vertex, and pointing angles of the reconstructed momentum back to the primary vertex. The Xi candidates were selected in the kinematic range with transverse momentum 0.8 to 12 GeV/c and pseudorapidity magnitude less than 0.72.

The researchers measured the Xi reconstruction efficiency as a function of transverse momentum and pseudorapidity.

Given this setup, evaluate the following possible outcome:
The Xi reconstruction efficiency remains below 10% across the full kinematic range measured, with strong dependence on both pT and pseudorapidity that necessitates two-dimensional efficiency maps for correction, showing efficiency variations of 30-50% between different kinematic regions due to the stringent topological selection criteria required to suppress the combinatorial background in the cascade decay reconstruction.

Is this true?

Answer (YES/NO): NO